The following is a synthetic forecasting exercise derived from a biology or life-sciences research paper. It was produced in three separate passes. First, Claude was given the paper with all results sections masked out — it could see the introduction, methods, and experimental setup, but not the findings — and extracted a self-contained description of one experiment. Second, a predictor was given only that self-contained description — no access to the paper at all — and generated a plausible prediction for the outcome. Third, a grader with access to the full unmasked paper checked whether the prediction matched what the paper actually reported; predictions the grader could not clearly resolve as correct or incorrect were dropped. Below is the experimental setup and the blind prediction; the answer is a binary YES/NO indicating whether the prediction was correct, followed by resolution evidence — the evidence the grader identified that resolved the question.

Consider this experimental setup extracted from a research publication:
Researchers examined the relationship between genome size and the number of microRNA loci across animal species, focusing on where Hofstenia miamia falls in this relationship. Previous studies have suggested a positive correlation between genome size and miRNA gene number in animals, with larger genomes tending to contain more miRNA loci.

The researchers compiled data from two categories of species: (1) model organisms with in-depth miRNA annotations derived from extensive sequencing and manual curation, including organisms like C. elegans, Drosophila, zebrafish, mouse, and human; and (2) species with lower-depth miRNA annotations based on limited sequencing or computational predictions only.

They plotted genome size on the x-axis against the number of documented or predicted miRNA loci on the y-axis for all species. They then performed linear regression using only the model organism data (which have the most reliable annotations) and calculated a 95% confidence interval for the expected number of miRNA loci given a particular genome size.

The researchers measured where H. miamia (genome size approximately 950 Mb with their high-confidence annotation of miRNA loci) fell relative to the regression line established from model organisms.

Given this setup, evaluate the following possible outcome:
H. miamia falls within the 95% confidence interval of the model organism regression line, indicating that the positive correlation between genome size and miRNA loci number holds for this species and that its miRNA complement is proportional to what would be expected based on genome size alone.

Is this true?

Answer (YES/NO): NO